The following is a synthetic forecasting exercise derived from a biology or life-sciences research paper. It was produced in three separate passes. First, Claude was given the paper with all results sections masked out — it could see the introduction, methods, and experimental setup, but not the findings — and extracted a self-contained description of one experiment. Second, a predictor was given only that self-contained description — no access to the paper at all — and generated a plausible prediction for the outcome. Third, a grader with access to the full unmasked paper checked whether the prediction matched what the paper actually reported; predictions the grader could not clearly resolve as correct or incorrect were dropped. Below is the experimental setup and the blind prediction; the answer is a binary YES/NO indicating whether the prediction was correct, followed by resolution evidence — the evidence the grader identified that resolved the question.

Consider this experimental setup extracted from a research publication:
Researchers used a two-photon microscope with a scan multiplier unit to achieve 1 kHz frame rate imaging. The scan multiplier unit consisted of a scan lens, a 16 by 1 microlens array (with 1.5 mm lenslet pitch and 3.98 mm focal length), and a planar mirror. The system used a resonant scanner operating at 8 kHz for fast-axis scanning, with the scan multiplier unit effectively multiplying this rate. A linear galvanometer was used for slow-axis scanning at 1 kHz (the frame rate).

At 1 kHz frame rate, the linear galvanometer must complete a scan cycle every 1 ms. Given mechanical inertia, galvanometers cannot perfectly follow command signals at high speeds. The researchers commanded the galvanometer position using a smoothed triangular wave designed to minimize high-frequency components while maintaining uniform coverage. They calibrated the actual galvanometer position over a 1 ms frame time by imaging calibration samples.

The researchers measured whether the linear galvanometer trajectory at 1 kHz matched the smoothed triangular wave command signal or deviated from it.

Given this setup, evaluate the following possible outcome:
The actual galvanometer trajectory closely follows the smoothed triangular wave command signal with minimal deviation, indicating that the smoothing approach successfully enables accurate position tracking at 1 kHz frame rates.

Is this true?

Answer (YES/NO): NO